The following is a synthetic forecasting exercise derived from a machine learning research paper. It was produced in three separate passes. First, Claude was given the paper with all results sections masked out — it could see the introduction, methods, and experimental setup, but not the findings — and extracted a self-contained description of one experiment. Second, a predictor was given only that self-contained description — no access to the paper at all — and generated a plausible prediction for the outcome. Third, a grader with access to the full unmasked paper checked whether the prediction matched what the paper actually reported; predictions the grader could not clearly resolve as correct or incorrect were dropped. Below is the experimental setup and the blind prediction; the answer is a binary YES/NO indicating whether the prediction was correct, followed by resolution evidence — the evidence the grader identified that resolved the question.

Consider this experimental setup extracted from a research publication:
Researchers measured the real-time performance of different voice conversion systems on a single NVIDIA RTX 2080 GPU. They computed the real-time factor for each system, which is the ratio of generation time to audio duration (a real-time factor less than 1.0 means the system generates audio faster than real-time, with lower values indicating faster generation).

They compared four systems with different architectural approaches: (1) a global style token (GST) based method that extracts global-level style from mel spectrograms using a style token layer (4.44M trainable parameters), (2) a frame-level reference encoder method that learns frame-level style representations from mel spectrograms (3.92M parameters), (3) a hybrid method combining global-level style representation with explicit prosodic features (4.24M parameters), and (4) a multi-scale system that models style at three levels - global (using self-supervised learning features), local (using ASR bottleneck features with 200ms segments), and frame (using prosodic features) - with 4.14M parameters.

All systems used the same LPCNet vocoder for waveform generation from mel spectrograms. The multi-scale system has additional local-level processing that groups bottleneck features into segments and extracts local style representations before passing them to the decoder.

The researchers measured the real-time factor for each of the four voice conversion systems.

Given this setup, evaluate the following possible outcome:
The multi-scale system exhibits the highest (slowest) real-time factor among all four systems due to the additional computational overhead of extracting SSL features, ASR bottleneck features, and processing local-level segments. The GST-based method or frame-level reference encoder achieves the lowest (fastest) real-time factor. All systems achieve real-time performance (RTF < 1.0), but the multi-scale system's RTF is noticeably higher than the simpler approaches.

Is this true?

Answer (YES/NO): NO